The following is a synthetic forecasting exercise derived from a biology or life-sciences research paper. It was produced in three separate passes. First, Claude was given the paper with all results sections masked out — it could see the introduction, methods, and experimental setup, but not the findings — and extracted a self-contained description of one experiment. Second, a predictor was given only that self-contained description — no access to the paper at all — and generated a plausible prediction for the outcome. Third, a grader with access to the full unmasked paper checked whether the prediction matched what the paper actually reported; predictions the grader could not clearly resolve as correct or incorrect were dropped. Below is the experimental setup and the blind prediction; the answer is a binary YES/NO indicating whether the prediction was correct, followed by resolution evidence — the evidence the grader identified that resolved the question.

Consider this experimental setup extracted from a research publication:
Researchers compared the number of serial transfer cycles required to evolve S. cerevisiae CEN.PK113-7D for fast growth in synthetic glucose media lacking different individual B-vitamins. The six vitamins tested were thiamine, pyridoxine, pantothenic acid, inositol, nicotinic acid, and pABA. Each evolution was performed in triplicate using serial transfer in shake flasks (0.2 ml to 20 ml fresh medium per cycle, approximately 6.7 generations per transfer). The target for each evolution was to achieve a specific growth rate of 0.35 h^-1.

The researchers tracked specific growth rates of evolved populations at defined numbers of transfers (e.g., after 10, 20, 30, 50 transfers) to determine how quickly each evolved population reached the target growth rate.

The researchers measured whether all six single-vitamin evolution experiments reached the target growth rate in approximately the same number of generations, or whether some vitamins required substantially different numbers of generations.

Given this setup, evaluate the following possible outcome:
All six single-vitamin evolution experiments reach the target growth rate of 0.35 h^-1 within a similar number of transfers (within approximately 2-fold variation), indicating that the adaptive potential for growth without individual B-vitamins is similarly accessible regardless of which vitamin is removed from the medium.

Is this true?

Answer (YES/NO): NO